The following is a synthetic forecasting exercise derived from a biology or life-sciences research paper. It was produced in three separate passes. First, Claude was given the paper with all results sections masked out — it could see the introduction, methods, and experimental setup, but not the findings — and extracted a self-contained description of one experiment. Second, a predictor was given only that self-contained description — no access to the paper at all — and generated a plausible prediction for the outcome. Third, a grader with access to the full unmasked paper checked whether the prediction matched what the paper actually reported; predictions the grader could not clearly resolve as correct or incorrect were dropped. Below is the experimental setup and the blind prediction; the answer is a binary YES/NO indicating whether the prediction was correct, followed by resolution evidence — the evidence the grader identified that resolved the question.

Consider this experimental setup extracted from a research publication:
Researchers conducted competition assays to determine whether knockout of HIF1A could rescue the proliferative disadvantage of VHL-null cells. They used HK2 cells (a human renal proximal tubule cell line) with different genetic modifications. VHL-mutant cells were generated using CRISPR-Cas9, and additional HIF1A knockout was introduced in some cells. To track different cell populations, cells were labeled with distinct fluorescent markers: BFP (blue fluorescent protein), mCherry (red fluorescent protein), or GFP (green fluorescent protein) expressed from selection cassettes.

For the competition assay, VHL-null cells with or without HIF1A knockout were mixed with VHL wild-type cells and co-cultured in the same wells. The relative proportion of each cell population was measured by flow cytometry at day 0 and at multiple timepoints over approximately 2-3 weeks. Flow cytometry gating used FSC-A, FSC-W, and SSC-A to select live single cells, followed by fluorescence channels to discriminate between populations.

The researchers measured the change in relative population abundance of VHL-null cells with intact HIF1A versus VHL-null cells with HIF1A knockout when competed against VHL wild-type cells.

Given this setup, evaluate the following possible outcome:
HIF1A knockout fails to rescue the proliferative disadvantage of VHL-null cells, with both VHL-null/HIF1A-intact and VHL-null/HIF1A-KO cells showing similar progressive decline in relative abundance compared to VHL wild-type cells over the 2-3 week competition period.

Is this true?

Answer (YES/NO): NO